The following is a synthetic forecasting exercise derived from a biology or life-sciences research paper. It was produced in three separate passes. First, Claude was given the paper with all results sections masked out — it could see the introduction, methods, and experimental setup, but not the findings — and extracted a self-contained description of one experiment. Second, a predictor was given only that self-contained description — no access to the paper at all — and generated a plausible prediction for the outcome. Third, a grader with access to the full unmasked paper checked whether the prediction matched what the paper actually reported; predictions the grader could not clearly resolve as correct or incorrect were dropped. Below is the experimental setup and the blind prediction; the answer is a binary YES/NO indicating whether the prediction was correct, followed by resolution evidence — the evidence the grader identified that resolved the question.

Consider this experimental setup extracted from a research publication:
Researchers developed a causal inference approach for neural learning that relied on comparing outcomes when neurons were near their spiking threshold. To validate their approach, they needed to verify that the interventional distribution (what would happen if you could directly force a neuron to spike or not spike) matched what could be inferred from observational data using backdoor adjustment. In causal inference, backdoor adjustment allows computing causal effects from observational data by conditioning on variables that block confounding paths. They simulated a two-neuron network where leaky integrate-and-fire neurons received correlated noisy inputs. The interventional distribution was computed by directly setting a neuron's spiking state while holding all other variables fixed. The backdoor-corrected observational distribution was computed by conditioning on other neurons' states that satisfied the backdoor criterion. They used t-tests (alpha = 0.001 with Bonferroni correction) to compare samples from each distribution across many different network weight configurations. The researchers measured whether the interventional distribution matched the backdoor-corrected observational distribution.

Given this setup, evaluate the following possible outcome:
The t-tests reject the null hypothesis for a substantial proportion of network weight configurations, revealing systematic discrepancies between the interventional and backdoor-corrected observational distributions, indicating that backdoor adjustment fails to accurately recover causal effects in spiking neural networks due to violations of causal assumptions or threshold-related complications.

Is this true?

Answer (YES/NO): NO